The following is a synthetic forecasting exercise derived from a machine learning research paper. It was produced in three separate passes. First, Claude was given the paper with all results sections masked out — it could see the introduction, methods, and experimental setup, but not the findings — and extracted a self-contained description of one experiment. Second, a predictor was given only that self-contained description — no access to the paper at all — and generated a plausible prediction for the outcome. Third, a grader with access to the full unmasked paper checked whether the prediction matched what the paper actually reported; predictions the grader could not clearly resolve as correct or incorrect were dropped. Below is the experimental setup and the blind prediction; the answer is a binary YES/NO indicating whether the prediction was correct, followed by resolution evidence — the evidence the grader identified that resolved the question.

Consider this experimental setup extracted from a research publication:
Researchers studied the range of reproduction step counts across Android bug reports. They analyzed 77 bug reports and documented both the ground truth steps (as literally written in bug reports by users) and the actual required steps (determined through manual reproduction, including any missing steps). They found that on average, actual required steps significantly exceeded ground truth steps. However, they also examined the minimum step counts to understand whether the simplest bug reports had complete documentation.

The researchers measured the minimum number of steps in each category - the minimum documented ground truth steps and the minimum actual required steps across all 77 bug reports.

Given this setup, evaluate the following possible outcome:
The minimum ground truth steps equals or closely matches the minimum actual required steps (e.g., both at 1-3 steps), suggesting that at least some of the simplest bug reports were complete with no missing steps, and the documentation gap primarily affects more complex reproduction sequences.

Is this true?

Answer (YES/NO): YES